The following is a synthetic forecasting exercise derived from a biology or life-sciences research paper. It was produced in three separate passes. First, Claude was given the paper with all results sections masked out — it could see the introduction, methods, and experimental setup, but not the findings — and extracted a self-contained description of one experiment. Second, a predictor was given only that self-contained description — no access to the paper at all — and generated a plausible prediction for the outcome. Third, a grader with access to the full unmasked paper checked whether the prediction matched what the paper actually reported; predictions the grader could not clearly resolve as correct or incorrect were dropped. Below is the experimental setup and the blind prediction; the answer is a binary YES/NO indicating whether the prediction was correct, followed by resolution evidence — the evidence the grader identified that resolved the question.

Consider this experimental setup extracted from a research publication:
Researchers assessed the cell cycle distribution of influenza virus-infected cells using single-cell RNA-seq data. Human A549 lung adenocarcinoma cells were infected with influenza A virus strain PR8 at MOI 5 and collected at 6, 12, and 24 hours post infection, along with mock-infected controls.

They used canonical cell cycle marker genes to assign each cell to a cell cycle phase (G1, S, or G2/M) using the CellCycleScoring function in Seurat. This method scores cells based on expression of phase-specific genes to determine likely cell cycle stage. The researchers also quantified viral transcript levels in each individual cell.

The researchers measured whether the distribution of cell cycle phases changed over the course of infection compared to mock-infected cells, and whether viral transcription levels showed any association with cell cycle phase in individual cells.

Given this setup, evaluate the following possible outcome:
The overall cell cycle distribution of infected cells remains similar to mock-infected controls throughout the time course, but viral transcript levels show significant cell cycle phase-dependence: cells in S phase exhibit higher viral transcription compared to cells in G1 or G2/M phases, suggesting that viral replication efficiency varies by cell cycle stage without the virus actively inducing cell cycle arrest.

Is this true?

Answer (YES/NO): NO